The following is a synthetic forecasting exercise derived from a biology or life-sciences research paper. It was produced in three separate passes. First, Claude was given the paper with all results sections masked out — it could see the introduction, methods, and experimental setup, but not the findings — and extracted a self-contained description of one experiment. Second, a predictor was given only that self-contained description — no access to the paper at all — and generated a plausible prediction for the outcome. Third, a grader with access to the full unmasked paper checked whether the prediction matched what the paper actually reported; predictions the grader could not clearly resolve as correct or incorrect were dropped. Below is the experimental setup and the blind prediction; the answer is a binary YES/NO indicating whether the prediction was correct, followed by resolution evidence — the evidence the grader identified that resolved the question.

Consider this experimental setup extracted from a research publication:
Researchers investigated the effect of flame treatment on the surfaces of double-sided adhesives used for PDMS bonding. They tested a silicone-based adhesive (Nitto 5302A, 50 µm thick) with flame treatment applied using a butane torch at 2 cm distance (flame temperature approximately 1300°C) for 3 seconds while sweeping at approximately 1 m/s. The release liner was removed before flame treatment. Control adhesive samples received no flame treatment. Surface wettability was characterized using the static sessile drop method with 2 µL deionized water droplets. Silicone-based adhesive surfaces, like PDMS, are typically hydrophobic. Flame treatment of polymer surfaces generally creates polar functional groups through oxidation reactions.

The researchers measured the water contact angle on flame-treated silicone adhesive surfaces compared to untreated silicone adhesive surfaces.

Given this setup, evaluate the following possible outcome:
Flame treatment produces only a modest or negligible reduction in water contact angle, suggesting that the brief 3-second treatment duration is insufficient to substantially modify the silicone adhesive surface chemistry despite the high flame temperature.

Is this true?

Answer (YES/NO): NO